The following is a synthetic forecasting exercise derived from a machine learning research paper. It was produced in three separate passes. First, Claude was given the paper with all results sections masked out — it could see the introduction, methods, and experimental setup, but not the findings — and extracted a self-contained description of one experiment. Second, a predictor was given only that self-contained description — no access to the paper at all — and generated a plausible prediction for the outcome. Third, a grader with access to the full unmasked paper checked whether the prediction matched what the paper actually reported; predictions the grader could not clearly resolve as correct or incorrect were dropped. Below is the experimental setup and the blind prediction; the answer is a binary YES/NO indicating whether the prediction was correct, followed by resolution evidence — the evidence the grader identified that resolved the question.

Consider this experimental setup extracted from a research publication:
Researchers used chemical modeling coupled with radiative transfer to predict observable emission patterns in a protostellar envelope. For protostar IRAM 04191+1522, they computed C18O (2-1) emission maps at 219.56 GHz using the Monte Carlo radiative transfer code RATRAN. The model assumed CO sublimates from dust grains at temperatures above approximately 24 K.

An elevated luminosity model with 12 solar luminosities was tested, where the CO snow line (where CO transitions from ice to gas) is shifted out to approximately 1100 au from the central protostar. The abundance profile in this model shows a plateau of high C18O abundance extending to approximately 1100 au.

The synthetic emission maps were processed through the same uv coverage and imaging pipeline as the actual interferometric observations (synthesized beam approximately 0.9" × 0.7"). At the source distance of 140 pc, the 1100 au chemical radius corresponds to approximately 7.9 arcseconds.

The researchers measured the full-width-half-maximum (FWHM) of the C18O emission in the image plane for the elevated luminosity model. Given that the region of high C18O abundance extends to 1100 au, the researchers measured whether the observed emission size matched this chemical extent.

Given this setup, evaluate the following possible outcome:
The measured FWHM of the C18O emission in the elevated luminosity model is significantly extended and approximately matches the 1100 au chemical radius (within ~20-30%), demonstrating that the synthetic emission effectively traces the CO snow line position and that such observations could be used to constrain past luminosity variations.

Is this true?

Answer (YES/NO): NO